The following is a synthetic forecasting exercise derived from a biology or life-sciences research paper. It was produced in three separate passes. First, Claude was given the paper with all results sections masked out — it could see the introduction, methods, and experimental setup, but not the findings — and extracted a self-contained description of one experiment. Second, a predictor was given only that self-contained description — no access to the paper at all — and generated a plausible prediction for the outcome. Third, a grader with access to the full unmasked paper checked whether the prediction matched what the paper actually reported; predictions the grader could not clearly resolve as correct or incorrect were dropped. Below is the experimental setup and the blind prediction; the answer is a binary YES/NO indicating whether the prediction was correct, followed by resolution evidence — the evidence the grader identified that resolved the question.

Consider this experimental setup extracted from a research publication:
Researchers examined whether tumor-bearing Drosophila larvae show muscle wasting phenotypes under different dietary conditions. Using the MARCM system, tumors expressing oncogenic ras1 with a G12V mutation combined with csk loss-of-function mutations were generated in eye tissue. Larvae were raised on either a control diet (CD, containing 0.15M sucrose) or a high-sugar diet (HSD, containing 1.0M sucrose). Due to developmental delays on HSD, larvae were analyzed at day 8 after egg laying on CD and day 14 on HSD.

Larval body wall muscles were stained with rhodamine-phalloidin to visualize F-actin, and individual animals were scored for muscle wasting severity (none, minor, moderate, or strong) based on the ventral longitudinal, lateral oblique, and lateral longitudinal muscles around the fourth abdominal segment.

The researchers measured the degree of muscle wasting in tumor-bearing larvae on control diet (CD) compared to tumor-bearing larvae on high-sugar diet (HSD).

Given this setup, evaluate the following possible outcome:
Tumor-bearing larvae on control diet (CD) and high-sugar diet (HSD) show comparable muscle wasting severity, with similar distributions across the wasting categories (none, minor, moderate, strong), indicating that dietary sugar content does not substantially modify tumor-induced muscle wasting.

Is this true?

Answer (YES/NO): NO